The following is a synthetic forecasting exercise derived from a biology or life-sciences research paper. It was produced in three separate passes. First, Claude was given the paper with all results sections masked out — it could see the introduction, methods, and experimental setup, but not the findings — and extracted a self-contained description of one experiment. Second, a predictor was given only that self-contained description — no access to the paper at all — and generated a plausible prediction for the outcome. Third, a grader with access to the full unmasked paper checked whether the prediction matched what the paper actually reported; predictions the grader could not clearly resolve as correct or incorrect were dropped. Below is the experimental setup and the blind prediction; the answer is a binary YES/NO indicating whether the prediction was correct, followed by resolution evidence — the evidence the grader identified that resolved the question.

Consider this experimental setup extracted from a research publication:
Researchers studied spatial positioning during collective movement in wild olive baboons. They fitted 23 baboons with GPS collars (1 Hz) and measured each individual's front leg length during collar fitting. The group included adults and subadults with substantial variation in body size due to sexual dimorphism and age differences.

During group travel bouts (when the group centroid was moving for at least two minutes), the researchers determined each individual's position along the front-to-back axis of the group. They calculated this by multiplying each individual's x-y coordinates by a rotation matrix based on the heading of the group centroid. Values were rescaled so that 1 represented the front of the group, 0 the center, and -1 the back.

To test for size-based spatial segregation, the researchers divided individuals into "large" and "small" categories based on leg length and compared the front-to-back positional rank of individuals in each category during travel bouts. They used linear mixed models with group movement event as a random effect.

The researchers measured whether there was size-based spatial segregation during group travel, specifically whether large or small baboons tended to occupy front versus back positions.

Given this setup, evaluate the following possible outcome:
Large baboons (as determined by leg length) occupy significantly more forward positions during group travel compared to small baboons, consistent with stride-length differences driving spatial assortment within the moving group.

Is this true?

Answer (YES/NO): NO